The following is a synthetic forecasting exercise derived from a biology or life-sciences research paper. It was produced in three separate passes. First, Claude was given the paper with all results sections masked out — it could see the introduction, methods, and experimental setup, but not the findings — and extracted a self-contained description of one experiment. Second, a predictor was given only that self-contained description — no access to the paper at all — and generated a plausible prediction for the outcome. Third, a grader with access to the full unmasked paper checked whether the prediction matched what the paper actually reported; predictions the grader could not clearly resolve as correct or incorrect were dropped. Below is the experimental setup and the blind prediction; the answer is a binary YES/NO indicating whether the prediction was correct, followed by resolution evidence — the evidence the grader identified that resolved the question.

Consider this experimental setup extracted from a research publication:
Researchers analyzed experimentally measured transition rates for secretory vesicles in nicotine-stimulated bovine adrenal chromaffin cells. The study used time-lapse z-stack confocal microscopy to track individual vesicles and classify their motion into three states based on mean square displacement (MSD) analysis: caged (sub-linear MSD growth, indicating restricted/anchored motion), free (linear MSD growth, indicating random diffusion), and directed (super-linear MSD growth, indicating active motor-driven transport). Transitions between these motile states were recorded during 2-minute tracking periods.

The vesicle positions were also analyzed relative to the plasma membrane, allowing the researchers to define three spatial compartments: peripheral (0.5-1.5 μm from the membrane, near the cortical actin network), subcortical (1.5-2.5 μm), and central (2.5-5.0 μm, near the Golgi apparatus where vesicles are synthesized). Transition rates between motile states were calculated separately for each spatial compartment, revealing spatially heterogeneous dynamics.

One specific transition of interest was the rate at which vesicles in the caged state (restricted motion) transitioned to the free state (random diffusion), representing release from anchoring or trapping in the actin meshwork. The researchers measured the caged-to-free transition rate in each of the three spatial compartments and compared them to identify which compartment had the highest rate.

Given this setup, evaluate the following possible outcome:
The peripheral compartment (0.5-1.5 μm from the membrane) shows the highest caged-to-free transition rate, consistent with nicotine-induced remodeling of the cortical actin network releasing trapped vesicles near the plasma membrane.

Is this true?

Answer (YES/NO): NO